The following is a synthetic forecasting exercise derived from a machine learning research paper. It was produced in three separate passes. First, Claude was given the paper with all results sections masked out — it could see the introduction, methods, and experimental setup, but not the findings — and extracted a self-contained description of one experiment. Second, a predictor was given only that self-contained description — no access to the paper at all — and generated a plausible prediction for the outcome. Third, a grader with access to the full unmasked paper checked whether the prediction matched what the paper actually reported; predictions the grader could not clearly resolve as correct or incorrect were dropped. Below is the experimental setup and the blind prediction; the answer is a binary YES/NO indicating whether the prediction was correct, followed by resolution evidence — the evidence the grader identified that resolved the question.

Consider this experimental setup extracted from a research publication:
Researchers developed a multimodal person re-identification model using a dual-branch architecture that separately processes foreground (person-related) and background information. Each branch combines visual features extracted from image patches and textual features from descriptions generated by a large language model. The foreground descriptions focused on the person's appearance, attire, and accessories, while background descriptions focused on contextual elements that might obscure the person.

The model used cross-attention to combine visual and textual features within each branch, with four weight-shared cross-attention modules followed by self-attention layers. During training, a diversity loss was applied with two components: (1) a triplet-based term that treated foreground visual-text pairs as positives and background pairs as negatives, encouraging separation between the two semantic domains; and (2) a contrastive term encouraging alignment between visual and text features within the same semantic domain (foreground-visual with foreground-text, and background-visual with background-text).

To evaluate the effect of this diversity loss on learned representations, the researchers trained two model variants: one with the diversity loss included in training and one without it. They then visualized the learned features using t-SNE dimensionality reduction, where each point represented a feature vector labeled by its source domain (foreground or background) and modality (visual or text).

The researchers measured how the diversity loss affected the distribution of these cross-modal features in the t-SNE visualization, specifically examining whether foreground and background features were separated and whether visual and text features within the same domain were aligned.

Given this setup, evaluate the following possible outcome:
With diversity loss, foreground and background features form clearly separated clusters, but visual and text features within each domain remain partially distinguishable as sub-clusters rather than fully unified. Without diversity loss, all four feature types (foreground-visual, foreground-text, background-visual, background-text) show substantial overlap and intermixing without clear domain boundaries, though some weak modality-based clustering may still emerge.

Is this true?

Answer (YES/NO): NO